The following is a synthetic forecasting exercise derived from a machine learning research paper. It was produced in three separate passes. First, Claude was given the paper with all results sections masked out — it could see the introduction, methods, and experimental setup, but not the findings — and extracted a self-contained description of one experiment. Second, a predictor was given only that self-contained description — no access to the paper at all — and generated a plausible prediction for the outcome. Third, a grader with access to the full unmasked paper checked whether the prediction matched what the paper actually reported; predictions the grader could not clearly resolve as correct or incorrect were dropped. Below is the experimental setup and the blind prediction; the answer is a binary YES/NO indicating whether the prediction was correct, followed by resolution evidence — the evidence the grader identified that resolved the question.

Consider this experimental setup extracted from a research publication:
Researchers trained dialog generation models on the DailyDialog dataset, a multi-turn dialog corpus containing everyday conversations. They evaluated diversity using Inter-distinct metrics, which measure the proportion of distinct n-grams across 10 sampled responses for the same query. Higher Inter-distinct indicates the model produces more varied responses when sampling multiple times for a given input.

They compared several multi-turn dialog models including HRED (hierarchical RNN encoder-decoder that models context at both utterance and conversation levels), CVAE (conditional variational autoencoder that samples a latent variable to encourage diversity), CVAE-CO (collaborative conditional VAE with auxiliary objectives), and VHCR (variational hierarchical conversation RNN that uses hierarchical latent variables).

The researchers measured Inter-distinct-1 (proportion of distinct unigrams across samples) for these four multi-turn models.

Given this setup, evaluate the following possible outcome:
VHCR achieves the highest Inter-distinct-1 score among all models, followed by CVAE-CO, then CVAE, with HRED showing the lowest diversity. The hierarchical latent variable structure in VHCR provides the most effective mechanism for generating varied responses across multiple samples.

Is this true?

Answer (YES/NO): NO